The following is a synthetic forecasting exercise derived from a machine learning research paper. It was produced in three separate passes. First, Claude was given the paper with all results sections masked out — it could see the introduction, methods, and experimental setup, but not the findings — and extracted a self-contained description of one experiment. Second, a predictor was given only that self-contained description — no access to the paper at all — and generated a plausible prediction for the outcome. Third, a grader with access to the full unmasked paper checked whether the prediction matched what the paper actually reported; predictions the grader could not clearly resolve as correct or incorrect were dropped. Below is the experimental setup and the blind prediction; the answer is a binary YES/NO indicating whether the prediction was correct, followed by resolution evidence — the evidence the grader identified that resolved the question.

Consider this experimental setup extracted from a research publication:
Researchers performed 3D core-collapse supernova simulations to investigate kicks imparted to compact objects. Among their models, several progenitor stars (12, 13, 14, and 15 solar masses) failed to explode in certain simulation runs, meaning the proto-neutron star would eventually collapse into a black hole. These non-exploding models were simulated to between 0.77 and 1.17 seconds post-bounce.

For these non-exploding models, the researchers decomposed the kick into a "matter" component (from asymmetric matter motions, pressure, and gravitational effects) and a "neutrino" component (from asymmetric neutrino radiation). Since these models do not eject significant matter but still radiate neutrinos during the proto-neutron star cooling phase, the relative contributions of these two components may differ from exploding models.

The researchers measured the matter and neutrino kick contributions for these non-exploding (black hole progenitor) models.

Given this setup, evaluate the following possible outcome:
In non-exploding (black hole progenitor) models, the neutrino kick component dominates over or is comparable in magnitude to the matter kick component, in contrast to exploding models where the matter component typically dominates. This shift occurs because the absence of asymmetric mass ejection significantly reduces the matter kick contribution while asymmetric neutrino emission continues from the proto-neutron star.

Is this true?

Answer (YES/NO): NO